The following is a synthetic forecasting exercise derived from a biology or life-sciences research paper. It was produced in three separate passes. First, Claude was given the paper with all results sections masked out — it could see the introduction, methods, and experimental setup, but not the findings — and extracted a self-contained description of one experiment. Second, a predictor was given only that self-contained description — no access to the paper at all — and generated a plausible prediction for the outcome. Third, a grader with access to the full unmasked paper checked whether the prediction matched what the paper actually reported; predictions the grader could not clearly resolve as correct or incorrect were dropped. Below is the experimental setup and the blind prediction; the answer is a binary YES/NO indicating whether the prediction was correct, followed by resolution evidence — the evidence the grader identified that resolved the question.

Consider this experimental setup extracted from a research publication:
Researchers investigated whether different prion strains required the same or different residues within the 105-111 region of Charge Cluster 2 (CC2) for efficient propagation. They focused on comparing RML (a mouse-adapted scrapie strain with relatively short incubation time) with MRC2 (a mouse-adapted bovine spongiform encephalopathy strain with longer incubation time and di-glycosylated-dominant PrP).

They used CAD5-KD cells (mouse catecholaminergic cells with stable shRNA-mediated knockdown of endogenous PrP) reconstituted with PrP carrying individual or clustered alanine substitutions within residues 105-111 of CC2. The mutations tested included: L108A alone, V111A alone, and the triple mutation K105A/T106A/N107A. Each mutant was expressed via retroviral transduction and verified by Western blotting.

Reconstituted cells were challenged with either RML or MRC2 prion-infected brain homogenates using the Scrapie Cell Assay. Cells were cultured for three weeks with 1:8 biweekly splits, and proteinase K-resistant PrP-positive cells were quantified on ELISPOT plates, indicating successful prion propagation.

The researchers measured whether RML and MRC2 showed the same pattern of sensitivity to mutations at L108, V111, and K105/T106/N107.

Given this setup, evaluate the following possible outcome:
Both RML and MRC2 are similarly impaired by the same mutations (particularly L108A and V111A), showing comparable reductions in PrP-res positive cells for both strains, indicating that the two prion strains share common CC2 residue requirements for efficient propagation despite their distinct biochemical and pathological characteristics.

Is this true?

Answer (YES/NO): YES